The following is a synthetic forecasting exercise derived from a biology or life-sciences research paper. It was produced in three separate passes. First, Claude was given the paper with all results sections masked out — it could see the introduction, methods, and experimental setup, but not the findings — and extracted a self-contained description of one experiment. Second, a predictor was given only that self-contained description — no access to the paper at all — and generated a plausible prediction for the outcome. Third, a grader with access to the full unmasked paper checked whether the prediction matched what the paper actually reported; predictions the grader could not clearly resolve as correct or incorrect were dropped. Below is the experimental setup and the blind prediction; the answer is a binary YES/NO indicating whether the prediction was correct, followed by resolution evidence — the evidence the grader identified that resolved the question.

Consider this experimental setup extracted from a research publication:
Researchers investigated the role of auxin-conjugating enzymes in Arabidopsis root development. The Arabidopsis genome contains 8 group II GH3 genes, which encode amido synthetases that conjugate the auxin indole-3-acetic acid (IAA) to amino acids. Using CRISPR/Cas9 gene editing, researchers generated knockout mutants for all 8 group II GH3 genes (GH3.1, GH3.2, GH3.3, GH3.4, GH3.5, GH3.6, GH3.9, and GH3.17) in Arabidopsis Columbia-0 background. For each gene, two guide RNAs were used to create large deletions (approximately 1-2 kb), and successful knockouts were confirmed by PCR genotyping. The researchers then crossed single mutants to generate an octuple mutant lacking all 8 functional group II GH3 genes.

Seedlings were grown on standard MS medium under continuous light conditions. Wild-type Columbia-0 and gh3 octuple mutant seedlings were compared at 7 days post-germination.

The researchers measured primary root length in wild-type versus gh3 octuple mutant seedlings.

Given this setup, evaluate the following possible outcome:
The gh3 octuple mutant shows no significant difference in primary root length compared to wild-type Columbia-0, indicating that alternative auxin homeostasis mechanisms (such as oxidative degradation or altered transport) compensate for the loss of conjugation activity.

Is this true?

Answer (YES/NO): NO